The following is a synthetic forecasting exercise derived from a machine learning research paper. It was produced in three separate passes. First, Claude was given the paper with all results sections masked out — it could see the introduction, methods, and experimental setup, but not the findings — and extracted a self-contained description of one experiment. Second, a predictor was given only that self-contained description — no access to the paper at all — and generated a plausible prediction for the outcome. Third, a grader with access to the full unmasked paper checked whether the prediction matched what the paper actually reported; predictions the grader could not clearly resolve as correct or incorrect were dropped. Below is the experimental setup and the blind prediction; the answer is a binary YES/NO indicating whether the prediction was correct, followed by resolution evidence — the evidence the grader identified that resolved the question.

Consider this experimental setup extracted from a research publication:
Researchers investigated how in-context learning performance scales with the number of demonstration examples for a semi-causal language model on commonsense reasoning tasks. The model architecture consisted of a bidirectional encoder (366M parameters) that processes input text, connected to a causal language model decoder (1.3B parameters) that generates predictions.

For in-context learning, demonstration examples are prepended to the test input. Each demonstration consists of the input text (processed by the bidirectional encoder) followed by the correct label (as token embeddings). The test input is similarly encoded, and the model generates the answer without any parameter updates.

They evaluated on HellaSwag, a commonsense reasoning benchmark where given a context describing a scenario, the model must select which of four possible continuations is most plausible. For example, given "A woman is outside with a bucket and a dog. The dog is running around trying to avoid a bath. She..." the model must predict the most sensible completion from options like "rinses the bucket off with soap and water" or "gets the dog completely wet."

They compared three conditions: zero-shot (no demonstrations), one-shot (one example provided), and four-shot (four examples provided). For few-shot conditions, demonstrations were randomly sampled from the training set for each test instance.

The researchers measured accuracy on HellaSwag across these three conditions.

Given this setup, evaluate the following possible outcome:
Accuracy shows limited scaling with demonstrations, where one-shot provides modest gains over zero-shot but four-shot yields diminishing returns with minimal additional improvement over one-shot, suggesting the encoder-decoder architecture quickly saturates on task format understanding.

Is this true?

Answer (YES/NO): NO